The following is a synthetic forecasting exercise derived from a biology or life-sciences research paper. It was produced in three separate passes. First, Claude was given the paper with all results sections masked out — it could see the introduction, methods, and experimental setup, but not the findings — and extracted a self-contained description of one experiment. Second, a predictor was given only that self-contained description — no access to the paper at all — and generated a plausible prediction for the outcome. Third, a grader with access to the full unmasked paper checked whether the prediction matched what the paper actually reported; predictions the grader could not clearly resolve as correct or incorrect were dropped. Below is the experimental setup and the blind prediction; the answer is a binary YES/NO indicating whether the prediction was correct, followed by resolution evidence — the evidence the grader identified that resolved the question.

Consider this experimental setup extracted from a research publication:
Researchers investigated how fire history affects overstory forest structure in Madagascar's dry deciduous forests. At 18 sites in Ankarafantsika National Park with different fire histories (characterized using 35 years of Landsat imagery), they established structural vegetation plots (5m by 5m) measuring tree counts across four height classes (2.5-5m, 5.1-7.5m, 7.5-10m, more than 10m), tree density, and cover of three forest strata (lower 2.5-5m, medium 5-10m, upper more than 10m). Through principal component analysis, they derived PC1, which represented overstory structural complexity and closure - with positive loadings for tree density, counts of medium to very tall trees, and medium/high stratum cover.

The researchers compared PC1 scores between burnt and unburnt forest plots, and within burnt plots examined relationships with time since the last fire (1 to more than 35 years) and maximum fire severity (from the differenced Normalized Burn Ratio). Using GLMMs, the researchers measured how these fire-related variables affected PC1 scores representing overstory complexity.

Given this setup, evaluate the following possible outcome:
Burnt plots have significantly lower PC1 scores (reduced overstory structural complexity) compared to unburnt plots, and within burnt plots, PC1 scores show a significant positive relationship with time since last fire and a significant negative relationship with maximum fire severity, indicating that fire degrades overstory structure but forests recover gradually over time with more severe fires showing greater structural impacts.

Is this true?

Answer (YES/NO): YES